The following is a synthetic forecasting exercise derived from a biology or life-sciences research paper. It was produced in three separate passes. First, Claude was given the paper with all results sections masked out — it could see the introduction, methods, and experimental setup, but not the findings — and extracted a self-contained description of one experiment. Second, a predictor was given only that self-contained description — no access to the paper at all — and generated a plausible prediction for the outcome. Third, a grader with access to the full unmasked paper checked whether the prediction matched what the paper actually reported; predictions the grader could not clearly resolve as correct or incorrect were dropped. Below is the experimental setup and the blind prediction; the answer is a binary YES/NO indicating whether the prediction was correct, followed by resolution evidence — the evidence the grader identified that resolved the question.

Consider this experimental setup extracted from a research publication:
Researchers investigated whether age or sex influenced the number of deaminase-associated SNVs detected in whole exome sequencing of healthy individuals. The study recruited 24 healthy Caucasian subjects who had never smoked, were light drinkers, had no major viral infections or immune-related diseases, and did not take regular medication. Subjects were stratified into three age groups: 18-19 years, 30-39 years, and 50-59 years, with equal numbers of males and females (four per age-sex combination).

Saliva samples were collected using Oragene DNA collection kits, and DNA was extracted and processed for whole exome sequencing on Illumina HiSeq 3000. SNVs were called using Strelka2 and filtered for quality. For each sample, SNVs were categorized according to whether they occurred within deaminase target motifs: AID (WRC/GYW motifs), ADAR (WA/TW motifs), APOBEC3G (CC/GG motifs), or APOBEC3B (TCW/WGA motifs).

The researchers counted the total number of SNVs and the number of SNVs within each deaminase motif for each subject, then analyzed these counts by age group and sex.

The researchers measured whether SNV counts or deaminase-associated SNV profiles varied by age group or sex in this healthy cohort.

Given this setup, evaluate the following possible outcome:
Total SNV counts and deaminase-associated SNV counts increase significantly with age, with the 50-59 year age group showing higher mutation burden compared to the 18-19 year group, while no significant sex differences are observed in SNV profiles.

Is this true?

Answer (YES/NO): NO